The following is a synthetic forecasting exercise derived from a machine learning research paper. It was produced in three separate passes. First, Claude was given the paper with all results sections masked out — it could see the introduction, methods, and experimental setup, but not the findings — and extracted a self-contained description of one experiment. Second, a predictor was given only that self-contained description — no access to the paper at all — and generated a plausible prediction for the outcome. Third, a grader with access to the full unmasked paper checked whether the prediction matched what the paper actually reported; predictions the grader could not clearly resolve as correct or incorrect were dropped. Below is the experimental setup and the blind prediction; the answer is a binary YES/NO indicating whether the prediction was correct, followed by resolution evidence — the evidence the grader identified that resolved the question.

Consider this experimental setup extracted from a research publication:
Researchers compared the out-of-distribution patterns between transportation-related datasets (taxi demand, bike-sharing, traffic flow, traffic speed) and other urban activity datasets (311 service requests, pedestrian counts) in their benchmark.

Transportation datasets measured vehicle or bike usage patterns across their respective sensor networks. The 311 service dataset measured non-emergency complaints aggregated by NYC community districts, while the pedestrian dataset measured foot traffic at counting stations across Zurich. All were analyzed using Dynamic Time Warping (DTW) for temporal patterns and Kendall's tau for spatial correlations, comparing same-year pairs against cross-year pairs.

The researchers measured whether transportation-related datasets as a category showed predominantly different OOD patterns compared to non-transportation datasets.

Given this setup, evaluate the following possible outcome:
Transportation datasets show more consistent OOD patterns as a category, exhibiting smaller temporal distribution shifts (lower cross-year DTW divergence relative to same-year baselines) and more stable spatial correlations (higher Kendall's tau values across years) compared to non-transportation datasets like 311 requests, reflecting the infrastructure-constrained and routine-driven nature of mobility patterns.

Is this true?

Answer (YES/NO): NO